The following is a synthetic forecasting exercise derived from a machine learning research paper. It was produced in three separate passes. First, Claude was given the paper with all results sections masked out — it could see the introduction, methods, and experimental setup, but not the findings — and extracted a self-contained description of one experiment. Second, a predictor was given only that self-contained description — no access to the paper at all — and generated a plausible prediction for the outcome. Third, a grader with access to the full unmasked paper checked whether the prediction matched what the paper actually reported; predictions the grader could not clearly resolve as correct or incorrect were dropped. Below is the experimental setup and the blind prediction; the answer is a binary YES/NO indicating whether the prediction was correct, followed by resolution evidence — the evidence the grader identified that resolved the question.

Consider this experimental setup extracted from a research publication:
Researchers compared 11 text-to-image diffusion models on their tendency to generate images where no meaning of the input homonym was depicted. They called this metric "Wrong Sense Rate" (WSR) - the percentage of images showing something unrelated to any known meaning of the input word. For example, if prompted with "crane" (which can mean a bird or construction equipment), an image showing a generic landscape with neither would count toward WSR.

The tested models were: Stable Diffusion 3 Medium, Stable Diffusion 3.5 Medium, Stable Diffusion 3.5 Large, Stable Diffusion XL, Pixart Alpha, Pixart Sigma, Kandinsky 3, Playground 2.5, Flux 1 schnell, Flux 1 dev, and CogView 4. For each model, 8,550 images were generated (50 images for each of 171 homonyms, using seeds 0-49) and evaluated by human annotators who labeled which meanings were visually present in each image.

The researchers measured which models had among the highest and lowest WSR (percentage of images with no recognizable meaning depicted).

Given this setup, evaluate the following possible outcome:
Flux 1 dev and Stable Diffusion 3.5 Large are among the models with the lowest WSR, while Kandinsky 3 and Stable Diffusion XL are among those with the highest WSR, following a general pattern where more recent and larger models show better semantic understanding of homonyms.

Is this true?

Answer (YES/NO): NO